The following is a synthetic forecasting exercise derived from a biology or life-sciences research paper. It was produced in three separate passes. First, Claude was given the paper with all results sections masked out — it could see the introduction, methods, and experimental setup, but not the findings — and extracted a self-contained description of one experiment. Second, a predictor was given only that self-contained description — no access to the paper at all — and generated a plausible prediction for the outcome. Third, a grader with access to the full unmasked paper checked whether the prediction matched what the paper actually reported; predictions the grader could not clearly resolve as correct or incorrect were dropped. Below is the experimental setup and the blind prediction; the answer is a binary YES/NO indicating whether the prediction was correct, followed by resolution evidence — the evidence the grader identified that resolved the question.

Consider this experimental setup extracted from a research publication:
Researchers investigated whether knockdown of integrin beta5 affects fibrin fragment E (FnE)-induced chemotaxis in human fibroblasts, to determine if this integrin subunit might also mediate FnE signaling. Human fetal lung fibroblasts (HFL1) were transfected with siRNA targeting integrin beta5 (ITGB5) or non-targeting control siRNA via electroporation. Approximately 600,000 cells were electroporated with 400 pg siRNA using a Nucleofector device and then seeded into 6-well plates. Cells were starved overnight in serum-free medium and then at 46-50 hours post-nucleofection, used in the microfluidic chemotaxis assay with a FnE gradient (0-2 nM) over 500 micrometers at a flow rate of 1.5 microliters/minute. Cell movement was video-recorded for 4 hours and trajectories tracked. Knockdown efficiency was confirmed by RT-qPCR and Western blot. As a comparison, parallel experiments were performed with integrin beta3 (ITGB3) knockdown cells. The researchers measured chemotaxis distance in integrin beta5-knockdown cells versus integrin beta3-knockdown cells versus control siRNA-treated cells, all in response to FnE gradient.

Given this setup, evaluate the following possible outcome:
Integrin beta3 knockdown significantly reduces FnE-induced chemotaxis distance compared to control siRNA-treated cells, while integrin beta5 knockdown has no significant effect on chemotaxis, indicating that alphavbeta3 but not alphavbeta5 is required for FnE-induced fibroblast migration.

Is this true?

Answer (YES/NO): YES